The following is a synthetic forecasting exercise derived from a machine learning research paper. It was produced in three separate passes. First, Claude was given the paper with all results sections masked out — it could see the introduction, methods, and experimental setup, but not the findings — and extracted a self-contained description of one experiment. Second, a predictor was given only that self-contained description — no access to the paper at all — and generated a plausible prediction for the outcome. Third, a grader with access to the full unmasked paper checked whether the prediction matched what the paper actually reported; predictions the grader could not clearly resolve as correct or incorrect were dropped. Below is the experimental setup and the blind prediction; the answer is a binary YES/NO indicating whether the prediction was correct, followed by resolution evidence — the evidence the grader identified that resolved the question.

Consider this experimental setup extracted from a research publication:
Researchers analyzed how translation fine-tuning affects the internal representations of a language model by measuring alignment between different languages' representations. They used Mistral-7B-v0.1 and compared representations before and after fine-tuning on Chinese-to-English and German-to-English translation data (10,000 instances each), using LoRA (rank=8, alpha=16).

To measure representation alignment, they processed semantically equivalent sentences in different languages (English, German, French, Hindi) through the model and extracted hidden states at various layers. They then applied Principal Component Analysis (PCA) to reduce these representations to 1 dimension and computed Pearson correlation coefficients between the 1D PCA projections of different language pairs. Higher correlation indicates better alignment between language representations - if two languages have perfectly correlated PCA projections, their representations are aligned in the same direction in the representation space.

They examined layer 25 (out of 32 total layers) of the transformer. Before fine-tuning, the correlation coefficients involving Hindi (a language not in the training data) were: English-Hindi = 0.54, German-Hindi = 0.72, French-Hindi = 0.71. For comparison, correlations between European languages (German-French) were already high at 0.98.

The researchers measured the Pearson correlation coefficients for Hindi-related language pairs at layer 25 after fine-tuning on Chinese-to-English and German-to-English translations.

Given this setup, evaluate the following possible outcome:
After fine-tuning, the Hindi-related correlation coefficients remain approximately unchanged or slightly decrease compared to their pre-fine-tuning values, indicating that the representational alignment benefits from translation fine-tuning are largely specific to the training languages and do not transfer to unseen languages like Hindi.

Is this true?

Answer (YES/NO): NO